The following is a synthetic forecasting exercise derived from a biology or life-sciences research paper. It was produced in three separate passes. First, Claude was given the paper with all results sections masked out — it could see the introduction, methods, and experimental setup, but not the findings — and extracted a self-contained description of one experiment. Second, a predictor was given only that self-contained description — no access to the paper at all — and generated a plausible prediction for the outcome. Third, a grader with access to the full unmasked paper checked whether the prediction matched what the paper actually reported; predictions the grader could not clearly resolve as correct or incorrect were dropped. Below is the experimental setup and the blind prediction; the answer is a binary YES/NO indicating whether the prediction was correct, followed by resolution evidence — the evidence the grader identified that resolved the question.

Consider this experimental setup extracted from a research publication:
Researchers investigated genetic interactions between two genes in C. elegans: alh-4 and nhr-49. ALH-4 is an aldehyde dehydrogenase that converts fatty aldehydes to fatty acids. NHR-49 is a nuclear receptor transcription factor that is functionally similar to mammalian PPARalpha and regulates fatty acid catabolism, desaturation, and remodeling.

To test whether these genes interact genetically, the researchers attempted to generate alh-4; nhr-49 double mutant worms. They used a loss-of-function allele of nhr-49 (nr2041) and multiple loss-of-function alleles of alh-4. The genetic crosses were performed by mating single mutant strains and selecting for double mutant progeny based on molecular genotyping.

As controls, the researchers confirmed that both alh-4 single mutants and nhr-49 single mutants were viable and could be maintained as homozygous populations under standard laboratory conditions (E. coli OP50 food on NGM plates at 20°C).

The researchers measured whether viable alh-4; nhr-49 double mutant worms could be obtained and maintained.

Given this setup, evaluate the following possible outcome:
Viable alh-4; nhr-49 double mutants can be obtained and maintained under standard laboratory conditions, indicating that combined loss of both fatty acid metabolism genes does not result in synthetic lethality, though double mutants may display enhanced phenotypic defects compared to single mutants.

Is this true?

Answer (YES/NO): NO